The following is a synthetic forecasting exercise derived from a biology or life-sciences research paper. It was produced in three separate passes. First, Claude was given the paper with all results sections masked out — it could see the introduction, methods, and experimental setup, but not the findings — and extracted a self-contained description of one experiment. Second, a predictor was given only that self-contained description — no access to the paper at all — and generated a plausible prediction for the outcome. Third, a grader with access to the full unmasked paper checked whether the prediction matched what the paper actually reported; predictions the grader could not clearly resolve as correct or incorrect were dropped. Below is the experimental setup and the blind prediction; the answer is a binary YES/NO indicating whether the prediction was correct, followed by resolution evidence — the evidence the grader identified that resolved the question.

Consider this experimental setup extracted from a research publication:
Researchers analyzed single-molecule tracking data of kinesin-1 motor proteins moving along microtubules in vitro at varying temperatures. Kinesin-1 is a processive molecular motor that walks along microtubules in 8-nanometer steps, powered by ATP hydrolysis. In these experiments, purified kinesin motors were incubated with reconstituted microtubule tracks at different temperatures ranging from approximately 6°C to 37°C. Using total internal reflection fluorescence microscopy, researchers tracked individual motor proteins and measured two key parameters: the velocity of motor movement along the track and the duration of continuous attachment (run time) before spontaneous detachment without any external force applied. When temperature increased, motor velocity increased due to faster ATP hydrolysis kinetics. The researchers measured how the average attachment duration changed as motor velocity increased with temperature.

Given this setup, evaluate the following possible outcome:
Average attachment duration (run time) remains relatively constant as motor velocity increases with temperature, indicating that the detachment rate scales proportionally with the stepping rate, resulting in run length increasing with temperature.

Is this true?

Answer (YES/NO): NO